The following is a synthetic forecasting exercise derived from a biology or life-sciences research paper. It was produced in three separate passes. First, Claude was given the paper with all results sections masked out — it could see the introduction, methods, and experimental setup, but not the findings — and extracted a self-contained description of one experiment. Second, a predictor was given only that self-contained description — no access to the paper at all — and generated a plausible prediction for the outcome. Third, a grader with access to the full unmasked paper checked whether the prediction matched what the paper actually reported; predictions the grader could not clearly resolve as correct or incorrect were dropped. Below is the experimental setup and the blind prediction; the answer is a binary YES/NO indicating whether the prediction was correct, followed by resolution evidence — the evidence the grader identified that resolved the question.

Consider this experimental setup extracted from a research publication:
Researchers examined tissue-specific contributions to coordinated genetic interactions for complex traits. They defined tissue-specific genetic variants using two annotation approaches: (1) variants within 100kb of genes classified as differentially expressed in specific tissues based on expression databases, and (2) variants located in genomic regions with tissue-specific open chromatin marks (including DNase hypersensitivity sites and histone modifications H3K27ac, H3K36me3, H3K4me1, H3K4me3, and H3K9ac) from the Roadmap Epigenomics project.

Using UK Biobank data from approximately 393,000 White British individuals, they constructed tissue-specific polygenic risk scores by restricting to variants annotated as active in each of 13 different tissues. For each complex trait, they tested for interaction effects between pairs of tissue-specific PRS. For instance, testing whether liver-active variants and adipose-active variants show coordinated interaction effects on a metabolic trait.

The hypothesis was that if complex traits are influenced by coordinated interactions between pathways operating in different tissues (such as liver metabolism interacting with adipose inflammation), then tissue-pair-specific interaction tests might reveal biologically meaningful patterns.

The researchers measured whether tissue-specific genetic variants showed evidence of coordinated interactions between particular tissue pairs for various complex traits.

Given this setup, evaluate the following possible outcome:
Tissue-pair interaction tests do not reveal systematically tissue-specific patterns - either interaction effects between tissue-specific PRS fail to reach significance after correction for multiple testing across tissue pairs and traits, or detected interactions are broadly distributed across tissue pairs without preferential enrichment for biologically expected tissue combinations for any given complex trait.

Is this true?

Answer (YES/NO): NO